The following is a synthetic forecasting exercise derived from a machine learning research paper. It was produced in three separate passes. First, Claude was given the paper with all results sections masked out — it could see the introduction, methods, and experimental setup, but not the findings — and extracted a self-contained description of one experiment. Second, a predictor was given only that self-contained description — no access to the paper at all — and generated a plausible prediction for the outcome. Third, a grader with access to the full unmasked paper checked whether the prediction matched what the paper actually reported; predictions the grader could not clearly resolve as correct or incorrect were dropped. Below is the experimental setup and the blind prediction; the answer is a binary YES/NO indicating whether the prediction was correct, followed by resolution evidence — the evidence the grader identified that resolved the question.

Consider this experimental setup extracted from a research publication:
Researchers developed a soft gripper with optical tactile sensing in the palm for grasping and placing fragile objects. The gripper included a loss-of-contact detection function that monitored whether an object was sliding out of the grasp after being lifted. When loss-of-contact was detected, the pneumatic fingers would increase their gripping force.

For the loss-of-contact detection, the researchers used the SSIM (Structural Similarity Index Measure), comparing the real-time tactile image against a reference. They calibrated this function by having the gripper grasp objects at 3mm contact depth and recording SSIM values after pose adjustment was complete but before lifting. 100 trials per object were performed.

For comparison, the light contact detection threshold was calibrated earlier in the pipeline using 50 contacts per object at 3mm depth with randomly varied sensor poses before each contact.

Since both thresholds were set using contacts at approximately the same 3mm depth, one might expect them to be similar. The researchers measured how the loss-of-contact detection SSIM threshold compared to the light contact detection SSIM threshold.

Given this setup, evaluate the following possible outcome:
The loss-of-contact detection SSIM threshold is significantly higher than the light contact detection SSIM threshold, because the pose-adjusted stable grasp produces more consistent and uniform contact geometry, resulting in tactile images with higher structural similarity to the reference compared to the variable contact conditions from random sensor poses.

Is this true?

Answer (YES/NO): YES